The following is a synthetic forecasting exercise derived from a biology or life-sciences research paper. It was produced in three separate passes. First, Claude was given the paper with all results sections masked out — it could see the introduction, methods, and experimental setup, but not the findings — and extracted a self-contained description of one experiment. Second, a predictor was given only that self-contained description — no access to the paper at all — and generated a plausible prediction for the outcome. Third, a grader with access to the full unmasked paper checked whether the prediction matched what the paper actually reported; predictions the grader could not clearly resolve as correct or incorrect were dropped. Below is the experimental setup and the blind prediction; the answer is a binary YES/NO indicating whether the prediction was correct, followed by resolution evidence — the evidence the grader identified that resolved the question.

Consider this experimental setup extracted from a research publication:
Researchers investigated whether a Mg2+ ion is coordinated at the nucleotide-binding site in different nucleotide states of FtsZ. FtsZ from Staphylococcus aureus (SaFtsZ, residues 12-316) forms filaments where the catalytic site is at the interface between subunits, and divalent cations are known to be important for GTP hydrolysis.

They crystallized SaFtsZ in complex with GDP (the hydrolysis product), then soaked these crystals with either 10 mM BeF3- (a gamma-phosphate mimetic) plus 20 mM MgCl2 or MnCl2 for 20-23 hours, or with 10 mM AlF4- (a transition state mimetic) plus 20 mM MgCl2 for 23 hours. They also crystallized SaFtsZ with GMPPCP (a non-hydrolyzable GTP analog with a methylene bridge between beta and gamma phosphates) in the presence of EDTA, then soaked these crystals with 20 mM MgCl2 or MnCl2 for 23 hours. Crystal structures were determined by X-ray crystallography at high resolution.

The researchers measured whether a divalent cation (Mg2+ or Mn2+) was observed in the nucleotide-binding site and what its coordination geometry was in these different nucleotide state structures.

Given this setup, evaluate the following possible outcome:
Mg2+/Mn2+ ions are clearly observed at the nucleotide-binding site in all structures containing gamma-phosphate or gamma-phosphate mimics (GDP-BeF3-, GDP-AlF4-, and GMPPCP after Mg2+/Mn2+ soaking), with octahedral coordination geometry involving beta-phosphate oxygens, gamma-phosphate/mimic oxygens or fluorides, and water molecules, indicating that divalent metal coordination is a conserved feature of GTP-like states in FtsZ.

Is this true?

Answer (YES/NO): NO